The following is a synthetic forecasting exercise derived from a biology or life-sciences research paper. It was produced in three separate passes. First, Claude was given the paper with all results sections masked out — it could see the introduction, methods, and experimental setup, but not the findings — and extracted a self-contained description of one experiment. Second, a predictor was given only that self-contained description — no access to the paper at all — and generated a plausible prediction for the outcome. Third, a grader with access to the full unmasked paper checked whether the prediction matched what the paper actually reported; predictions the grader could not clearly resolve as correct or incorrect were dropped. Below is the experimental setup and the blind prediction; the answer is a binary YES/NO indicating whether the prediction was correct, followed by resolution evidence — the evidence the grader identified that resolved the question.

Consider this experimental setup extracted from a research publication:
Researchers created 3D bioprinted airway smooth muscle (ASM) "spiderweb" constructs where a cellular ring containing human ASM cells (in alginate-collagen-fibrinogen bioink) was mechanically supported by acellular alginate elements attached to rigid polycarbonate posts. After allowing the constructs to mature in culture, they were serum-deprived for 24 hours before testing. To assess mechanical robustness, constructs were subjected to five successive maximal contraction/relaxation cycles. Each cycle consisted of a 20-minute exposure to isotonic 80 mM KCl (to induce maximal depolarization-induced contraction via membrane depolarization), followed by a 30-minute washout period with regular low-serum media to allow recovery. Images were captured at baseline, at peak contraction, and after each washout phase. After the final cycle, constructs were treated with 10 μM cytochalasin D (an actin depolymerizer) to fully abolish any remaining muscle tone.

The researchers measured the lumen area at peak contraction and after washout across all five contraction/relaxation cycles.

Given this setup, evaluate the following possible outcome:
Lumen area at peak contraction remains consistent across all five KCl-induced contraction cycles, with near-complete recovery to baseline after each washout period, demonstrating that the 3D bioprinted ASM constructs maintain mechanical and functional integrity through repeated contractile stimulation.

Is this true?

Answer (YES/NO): NO